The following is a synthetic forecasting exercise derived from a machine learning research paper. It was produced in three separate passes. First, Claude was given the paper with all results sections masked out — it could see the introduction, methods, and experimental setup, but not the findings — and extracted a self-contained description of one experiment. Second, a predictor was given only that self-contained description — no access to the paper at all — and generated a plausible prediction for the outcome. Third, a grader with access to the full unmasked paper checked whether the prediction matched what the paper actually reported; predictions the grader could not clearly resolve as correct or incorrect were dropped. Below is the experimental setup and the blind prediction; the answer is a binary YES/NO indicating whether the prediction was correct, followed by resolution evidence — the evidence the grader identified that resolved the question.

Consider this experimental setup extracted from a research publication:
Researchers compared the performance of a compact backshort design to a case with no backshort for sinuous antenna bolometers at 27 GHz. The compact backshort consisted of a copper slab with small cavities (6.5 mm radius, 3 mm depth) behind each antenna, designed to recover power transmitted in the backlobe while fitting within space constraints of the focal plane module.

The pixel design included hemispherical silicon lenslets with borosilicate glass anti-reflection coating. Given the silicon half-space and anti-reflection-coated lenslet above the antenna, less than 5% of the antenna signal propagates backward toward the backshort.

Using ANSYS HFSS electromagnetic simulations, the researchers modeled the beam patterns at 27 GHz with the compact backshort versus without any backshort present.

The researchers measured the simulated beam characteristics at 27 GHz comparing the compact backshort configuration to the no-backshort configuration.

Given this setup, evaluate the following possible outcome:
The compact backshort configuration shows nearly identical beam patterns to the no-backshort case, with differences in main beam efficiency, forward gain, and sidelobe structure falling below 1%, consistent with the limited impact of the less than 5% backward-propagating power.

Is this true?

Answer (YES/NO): YES